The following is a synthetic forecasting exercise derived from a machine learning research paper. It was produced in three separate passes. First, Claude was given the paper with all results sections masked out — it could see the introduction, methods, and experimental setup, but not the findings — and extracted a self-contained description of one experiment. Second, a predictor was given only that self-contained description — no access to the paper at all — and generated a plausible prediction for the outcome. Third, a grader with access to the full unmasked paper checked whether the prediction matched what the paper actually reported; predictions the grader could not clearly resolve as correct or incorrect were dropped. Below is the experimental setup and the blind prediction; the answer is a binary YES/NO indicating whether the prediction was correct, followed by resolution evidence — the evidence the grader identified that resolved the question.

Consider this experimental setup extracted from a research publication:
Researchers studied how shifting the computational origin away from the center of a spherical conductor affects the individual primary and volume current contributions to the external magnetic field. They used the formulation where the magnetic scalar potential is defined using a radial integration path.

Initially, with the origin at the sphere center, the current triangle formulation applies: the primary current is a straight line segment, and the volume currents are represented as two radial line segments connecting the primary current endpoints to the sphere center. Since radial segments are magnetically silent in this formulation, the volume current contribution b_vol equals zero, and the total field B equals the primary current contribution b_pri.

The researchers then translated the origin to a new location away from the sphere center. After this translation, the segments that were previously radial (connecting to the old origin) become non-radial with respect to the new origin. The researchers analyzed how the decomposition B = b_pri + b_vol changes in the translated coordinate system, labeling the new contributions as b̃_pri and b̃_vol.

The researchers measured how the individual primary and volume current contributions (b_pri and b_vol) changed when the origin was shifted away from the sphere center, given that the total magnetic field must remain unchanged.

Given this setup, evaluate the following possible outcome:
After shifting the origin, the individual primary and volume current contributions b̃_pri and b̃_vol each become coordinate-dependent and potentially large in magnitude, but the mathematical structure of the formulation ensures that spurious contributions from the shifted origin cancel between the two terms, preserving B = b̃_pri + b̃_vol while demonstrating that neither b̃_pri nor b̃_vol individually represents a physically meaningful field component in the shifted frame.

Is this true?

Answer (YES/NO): NO